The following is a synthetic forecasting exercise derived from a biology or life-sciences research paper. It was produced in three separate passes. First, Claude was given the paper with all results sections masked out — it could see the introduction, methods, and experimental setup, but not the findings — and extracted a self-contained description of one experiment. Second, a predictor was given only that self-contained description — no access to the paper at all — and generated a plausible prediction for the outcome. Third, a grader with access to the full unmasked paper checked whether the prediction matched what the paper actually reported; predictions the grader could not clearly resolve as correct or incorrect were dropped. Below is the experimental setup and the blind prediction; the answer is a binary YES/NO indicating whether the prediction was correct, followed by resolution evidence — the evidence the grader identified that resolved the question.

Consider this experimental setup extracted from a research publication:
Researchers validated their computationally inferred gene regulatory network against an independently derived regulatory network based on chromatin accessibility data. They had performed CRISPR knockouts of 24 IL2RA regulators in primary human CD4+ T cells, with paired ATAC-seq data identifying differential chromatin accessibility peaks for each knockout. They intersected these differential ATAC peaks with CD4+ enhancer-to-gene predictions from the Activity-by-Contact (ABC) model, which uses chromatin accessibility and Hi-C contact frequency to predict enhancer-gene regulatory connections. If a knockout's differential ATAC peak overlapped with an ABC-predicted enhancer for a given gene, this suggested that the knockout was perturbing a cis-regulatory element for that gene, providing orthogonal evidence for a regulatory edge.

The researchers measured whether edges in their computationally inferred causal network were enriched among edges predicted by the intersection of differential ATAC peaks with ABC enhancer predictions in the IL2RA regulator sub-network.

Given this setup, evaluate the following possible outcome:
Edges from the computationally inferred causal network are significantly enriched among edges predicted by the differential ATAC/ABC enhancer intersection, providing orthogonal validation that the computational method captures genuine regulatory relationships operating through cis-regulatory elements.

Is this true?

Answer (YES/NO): YES